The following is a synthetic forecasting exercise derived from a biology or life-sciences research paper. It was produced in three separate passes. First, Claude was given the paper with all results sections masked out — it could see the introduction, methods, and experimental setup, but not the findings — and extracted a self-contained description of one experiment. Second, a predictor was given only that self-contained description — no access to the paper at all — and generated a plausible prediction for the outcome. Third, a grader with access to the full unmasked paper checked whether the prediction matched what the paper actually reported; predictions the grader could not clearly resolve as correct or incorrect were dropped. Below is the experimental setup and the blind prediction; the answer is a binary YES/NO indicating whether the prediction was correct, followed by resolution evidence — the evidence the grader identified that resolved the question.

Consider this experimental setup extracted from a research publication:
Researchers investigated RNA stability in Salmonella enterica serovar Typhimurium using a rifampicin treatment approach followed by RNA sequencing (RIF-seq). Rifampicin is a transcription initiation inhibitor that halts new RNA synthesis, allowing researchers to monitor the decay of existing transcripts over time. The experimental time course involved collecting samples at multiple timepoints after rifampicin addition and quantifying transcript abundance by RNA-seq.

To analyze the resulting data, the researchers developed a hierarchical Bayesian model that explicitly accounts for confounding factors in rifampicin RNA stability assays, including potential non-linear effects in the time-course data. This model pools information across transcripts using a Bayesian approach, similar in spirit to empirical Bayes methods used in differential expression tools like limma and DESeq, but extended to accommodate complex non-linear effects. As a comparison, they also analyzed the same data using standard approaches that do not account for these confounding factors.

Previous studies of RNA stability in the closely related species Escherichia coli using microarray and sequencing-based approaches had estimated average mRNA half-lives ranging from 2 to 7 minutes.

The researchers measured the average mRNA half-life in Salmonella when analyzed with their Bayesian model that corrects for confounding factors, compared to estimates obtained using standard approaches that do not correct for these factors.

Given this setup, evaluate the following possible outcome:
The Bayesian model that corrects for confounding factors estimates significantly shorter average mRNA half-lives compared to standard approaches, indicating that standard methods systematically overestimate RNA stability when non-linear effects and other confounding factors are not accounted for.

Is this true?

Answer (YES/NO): YES